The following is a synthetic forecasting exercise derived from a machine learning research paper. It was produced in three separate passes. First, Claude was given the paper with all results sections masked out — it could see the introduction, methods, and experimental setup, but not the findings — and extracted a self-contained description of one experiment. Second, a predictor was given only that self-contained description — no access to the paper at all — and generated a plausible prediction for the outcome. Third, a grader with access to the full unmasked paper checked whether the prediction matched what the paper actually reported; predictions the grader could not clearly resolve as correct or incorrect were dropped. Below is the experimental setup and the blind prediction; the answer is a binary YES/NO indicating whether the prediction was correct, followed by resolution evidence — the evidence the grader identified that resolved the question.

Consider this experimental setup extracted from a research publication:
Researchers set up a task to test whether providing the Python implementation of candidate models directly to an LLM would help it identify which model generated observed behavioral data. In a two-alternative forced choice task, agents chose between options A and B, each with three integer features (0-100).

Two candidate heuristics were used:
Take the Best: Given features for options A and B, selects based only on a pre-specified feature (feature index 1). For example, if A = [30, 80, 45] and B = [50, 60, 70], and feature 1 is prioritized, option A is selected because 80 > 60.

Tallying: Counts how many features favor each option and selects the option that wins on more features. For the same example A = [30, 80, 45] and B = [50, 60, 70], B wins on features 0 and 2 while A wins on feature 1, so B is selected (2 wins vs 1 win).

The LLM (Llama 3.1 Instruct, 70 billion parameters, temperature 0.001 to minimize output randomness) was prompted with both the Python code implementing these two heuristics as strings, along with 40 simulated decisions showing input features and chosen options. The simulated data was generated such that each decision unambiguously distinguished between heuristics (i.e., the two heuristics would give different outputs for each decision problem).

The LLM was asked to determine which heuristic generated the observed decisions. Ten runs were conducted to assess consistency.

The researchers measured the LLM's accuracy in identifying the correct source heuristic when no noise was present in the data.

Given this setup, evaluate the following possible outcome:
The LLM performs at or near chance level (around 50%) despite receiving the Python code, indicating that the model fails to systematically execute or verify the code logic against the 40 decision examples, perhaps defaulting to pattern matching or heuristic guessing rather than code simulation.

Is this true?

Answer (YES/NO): NO